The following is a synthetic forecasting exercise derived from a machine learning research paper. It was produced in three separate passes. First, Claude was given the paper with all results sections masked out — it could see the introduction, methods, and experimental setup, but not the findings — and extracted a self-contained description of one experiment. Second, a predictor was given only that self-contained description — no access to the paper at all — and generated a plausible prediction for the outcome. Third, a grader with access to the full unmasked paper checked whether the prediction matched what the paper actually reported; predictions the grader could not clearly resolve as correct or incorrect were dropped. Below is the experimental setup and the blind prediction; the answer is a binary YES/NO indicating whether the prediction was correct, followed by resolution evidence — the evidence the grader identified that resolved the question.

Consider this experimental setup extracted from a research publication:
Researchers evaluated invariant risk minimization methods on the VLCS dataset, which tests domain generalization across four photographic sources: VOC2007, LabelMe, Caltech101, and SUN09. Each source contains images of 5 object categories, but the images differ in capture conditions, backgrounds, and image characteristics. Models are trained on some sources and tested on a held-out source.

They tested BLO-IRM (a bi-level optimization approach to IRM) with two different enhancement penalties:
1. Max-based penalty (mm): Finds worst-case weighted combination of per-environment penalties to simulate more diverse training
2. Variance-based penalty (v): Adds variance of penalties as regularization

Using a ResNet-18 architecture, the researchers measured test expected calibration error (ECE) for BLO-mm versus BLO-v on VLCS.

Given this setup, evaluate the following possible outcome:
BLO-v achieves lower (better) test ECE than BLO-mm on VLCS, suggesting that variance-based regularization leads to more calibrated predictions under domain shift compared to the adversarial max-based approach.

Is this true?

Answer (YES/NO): NO